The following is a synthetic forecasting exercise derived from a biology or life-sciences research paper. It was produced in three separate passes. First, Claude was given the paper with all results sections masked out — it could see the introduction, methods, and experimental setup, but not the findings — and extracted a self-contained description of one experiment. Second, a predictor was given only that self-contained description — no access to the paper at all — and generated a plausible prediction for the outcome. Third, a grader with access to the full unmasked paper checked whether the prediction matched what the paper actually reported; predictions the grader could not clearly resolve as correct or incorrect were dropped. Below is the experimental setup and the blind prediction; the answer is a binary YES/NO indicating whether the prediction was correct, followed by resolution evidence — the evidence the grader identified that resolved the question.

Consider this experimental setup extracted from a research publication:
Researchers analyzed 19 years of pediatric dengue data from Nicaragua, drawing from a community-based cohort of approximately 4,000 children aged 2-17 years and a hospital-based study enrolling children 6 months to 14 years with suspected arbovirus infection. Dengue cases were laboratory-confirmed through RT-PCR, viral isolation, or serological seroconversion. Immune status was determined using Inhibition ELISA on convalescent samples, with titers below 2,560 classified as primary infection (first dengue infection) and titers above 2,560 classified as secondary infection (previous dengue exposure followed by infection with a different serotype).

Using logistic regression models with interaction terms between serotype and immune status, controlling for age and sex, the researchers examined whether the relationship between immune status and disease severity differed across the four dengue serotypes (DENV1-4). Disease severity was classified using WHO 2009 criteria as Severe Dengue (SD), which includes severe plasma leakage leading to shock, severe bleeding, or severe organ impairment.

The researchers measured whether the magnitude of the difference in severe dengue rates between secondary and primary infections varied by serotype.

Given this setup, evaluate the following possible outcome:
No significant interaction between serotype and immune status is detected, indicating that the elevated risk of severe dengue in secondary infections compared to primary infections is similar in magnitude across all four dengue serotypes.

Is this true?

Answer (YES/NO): NO